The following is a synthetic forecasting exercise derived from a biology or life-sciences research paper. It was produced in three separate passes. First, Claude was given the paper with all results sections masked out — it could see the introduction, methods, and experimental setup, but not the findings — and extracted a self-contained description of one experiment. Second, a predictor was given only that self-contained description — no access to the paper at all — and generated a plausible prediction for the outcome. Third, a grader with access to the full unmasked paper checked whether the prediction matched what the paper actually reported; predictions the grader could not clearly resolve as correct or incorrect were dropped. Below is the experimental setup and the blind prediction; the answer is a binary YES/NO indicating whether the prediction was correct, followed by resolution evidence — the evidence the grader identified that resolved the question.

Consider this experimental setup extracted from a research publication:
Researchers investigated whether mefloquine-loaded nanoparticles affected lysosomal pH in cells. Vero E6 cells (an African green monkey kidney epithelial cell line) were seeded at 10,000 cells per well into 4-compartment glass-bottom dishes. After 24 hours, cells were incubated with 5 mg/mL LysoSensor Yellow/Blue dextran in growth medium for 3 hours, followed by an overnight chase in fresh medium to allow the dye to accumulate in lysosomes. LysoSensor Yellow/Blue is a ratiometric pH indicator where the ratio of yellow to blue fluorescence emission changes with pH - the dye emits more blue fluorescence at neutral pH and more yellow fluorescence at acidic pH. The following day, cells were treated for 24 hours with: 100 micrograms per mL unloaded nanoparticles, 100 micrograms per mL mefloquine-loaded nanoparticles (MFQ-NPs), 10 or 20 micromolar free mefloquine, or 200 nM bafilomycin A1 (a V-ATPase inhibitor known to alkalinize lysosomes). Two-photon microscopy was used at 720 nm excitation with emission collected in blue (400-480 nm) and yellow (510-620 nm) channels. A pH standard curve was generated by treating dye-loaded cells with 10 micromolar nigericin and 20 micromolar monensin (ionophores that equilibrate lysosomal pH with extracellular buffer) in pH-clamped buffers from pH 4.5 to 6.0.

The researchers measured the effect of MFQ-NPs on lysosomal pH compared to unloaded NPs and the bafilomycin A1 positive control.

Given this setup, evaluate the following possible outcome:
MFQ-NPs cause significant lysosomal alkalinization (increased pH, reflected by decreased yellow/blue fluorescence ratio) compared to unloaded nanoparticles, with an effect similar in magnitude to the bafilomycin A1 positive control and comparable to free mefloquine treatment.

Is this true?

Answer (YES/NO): NO